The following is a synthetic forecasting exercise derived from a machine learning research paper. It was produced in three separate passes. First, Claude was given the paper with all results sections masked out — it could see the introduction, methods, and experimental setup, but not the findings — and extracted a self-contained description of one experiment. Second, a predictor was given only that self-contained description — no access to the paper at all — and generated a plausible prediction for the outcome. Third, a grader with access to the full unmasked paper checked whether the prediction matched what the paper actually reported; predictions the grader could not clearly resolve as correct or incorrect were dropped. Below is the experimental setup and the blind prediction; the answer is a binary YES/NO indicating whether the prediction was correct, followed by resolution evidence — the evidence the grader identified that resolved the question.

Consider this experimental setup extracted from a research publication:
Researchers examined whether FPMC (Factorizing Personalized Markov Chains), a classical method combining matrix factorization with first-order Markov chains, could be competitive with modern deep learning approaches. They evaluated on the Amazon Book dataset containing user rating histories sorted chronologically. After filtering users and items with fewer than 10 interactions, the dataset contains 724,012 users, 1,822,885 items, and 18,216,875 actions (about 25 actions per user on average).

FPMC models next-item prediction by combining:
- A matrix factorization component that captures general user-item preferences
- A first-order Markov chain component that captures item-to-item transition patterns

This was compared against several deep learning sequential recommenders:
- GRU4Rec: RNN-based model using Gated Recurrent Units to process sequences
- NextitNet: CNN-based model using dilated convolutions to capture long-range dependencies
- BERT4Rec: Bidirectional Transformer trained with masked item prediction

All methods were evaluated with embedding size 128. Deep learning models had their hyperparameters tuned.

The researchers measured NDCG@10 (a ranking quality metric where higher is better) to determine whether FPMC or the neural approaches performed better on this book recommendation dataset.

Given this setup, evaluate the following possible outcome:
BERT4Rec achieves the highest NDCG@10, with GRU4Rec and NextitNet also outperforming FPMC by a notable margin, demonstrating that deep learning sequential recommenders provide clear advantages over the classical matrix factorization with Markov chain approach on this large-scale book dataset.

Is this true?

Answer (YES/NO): NO